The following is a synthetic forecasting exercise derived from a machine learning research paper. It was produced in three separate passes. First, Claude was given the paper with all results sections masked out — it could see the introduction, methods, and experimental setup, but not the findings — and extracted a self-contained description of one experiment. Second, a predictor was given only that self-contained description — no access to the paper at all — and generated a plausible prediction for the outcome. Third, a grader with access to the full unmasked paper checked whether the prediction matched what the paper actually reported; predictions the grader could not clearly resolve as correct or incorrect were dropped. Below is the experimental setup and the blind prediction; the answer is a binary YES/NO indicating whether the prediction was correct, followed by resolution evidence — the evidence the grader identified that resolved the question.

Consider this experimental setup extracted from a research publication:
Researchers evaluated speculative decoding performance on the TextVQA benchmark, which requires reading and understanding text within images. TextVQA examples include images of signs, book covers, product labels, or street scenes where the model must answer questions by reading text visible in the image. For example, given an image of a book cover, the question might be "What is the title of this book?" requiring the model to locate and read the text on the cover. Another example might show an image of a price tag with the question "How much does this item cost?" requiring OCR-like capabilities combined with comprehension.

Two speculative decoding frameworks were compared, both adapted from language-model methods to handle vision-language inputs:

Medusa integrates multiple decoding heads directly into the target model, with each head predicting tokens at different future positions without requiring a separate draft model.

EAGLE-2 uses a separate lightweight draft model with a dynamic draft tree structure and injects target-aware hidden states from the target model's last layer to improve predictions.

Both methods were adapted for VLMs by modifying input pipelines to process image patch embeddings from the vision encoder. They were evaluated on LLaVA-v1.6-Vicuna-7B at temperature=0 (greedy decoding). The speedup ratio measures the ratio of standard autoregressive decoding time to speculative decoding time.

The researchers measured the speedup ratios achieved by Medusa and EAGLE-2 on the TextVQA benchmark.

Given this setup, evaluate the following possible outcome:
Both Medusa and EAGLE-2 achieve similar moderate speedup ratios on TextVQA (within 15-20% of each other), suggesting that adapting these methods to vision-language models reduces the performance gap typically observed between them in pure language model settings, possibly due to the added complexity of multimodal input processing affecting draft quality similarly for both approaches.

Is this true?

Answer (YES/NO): YES